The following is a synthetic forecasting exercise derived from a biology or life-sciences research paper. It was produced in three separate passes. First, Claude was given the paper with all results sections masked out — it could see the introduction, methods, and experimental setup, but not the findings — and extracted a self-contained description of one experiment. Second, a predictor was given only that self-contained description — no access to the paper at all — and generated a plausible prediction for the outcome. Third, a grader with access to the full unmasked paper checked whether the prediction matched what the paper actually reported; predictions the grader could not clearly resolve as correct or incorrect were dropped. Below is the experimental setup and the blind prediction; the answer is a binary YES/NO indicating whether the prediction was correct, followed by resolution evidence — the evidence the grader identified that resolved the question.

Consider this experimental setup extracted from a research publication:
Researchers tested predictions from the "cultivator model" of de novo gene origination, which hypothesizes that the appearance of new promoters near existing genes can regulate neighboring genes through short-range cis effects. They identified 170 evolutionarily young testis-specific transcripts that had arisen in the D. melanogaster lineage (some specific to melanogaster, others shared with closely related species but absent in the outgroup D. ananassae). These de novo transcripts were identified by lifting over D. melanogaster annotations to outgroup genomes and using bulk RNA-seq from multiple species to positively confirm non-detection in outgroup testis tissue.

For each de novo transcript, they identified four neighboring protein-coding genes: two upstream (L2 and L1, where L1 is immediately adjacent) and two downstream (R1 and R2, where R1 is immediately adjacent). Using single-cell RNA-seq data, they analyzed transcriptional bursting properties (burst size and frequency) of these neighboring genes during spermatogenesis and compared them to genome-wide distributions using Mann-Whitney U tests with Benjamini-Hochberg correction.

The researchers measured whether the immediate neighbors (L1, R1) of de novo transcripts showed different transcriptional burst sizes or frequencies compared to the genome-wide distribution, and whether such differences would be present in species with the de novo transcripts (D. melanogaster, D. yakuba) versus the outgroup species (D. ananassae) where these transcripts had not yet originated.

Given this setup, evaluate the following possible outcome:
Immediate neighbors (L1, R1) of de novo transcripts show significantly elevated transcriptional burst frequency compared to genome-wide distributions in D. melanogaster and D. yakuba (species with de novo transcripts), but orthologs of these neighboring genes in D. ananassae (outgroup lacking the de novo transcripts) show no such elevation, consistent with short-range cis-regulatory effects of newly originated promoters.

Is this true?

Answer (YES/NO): NO